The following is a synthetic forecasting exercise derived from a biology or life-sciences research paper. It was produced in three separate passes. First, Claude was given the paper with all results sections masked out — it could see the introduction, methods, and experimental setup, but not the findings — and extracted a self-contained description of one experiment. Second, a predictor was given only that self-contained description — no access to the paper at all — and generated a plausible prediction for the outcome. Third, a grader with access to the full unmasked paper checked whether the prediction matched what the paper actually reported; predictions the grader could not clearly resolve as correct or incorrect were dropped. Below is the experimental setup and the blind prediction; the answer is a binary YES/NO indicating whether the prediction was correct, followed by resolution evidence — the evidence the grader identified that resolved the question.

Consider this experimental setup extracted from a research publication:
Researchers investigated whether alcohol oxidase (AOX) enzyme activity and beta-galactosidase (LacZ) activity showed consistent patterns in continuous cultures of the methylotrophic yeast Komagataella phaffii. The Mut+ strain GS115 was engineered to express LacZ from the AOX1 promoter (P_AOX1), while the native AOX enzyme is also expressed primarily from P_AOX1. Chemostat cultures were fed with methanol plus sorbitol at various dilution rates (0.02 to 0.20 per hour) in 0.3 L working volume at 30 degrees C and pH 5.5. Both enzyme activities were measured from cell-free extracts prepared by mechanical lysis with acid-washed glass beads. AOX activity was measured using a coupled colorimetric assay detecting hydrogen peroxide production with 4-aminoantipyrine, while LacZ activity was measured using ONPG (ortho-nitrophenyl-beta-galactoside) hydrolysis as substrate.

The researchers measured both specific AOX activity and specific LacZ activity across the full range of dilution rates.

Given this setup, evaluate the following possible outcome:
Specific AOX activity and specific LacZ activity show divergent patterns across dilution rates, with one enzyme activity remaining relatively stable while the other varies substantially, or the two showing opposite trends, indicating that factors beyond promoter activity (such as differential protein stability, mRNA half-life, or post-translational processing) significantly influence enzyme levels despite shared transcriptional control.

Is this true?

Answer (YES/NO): NO